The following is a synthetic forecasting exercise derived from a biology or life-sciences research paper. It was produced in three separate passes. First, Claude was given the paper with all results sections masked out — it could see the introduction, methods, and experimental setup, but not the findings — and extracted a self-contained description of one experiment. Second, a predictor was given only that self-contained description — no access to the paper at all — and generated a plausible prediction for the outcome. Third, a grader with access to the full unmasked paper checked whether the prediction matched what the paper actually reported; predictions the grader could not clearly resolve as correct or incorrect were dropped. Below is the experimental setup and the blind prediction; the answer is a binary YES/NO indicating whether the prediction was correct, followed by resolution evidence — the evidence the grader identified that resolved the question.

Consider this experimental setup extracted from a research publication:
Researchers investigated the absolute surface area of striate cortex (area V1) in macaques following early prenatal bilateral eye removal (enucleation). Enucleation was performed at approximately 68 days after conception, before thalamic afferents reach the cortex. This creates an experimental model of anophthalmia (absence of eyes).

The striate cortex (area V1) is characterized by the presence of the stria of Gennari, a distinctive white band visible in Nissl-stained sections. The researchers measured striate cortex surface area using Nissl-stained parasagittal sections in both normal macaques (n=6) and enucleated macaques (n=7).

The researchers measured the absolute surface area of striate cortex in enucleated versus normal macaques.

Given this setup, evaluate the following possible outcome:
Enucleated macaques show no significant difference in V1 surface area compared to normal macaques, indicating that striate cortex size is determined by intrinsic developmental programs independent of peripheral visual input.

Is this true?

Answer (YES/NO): NO